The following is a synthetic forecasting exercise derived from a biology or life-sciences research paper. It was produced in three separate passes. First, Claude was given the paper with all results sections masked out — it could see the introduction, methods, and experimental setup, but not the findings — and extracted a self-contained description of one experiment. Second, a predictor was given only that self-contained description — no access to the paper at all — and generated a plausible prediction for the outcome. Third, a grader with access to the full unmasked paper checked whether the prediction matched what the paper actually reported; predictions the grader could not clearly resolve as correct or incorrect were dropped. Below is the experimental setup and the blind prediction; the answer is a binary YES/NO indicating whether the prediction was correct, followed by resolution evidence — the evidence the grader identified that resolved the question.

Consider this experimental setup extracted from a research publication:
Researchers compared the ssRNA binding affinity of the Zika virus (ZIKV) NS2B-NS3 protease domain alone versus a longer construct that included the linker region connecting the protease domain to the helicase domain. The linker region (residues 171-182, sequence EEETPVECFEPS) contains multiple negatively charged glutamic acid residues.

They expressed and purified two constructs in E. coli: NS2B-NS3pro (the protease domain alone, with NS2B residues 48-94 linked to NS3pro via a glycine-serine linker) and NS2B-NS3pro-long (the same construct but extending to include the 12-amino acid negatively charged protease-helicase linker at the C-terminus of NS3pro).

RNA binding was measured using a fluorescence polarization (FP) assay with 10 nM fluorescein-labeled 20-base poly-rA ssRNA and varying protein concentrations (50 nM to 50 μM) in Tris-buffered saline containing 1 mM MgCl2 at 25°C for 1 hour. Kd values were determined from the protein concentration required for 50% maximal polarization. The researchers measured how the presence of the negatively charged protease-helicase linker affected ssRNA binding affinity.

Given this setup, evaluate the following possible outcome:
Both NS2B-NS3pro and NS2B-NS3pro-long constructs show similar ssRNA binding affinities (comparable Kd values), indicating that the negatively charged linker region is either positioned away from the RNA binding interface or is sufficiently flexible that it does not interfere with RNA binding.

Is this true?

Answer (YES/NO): NO